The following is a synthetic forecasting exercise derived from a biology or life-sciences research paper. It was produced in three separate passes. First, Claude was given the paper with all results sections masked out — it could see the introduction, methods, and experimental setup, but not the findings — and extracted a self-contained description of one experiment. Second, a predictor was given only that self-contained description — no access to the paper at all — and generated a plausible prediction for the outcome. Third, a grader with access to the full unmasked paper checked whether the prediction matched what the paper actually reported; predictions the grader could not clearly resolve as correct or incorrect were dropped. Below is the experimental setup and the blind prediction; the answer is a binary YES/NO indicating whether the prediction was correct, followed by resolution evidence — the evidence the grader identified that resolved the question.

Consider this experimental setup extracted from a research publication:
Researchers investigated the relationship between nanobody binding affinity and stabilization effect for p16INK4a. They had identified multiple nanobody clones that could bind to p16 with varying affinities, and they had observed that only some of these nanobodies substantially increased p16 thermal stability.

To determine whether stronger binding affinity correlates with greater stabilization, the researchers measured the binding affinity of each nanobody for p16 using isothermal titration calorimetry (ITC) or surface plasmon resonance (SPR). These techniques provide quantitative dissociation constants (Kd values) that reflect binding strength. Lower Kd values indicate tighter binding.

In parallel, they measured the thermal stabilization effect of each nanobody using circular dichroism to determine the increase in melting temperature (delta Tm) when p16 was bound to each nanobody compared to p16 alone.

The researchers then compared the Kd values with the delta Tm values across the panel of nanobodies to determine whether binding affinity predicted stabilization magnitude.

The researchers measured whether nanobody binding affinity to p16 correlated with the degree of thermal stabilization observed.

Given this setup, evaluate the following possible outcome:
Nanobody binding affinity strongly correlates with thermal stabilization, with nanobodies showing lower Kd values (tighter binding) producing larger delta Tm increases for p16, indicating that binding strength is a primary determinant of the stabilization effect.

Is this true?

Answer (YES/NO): NO